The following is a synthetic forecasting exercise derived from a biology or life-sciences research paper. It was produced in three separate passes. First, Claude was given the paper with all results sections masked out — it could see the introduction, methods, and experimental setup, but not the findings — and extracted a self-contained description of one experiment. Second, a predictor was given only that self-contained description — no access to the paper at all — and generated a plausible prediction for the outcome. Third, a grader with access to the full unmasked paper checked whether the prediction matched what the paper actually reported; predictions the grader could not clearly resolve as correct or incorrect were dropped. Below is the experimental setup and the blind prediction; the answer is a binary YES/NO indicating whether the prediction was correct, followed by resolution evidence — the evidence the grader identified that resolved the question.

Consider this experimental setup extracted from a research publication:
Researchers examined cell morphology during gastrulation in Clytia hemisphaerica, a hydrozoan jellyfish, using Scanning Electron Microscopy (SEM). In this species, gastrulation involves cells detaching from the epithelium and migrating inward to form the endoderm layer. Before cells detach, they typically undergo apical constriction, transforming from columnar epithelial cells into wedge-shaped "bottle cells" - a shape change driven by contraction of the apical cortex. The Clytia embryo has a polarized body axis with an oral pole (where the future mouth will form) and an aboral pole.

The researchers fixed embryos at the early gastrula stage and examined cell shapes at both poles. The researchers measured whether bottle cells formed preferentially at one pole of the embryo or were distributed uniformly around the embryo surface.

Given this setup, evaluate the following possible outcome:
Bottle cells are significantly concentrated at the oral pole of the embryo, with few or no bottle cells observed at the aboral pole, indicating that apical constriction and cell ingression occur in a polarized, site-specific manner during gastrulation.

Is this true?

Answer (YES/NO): YES